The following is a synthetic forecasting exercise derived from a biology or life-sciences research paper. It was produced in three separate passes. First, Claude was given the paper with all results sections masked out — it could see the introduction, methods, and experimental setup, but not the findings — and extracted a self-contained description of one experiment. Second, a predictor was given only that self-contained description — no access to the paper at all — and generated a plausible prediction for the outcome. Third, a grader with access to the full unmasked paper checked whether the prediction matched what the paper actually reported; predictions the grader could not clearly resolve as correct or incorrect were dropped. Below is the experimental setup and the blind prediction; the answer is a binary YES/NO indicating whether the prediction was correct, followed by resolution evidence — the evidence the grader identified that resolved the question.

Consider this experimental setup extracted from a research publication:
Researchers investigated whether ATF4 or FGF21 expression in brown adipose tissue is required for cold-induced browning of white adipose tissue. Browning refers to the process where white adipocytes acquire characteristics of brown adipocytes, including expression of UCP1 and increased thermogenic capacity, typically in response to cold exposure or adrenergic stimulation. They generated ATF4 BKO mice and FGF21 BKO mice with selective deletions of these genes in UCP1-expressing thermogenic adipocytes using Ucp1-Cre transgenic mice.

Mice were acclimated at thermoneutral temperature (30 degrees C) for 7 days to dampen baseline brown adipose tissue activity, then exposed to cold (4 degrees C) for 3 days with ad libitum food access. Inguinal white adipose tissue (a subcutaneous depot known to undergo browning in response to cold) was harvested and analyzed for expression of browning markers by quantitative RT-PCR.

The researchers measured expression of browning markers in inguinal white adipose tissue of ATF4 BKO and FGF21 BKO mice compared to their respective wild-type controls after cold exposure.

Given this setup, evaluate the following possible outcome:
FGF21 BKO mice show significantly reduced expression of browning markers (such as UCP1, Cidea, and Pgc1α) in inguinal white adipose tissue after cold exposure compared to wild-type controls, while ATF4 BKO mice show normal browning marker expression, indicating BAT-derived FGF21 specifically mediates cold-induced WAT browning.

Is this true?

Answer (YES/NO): NO